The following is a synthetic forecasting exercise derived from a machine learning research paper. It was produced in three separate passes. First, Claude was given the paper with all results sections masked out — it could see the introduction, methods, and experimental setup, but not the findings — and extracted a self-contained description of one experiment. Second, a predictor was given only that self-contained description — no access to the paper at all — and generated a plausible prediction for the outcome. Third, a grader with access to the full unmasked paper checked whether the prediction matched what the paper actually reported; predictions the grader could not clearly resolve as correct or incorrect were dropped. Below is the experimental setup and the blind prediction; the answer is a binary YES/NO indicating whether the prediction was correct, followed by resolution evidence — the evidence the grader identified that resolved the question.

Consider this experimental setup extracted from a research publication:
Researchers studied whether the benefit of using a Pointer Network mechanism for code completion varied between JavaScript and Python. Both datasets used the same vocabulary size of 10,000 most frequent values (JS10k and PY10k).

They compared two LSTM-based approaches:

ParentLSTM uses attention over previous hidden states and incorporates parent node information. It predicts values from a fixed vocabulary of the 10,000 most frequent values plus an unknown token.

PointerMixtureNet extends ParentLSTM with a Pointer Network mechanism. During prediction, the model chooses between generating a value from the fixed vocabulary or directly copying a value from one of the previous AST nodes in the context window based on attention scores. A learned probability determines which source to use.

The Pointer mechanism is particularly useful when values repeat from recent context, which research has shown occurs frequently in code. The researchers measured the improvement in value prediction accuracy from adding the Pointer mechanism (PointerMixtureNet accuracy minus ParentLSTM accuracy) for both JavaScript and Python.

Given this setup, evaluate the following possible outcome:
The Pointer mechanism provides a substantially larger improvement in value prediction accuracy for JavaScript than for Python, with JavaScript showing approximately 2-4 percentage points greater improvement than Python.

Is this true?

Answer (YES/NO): NO